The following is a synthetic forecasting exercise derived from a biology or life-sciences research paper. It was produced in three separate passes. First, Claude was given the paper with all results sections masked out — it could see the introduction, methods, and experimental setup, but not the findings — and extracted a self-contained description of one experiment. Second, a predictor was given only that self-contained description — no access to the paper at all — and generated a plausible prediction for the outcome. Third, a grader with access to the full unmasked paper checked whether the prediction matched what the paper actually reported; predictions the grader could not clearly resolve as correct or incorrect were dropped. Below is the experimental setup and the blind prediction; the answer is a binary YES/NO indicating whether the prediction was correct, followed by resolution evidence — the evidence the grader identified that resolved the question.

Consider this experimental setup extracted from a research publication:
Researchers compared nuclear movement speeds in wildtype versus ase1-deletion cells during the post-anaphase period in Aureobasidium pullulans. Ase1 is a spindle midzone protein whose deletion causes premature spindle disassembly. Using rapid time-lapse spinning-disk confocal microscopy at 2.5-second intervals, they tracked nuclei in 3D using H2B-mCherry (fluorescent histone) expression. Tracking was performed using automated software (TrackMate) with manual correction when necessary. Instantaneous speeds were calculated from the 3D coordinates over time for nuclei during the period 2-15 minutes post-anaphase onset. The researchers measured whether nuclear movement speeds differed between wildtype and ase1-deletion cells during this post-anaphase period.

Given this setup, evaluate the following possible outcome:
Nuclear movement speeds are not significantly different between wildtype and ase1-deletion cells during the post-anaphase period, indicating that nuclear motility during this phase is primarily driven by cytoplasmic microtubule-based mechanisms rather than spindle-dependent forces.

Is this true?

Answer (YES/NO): YES